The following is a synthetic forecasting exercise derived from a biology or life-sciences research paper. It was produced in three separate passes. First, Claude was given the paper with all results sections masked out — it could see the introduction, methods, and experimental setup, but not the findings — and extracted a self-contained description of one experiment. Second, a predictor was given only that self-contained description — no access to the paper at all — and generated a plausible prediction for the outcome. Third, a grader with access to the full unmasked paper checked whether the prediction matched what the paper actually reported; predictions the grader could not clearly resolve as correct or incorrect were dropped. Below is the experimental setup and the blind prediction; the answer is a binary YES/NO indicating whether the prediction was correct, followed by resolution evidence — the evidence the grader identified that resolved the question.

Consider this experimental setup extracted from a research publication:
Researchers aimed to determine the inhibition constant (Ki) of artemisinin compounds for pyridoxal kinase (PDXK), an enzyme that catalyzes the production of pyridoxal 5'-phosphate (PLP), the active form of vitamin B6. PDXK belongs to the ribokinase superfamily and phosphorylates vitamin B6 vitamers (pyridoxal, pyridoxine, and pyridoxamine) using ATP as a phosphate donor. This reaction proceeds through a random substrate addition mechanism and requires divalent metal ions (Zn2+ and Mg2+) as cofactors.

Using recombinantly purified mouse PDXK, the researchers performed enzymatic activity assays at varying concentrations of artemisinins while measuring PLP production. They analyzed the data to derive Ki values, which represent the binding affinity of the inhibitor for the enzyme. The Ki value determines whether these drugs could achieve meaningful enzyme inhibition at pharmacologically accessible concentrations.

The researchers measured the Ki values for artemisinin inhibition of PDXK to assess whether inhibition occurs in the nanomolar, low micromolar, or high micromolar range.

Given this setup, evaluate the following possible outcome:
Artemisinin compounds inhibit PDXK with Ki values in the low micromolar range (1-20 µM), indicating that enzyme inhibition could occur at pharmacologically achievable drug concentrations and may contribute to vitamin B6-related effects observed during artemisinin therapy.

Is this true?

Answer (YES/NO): NO